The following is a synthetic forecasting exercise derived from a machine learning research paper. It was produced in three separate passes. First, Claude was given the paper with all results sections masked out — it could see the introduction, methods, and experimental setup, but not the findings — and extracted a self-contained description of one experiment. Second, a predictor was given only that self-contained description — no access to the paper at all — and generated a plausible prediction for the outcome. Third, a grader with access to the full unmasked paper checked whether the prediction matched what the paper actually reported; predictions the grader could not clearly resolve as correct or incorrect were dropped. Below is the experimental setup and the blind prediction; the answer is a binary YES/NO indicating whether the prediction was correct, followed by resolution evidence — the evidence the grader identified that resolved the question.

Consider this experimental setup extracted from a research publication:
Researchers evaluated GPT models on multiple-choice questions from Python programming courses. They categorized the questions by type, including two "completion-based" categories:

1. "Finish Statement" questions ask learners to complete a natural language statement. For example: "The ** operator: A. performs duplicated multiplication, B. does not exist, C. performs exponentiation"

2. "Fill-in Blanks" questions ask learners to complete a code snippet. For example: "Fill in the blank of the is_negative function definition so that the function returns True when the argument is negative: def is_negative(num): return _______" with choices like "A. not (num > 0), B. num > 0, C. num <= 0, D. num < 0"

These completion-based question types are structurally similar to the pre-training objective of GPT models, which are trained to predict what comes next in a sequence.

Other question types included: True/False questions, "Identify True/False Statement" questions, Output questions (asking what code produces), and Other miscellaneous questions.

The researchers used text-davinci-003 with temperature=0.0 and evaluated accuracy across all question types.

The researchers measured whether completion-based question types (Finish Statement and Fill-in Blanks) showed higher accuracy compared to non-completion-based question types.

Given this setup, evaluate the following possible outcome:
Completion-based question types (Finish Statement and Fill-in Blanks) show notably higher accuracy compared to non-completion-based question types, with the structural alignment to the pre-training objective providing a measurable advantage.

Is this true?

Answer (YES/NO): YES